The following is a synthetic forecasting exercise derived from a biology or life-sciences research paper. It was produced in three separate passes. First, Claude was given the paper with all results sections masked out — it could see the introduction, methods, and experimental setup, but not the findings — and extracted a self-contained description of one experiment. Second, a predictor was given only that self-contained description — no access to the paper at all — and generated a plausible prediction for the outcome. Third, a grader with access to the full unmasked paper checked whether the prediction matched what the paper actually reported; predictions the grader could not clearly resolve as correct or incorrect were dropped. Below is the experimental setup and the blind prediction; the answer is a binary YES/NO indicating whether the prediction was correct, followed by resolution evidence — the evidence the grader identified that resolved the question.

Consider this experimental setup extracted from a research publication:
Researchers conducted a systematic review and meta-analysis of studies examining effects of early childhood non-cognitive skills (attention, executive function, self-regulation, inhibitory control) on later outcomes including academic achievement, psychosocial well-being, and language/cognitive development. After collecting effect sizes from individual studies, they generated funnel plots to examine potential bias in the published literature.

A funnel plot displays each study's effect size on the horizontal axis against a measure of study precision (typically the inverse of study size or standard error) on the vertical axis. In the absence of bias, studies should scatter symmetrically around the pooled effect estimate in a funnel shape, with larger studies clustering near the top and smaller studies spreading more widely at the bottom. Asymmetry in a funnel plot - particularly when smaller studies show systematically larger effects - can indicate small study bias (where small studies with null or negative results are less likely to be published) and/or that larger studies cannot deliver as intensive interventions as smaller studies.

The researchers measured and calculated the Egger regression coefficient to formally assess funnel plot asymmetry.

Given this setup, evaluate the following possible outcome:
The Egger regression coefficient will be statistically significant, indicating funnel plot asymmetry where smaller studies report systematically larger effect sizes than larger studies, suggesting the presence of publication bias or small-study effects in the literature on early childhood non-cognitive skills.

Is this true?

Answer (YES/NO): YES